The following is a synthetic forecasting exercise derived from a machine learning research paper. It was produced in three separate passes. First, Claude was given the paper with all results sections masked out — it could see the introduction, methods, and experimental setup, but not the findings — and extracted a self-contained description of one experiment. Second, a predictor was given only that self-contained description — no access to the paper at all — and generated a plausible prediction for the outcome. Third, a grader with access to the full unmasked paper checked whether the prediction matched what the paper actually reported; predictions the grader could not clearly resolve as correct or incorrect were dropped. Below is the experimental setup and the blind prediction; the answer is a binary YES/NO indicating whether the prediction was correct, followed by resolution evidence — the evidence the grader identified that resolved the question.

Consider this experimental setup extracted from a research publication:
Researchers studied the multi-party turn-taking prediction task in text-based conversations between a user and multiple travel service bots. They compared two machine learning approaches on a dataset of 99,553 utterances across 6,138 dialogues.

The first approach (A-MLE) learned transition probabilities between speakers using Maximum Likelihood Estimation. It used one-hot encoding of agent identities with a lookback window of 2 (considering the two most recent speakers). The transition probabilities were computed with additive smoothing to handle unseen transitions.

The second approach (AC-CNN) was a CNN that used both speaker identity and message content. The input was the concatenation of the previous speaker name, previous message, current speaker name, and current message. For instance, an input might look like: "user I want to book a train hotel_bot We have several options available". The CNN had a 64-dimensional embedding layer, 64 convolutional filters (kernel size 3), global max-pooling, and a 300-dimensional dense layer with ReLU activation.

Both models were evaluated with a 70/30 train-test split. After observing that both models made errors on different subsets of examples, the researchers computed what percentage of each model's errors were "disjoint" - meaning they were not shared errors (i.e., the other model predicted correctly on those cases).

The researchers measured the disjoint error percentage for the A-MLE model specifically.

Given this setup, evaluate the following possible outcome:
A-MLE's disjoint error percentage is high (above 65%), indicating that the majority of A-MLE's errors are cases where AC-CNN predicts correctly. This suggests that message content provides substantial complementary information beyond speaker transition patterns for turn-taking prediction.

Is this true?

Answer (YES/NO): YES